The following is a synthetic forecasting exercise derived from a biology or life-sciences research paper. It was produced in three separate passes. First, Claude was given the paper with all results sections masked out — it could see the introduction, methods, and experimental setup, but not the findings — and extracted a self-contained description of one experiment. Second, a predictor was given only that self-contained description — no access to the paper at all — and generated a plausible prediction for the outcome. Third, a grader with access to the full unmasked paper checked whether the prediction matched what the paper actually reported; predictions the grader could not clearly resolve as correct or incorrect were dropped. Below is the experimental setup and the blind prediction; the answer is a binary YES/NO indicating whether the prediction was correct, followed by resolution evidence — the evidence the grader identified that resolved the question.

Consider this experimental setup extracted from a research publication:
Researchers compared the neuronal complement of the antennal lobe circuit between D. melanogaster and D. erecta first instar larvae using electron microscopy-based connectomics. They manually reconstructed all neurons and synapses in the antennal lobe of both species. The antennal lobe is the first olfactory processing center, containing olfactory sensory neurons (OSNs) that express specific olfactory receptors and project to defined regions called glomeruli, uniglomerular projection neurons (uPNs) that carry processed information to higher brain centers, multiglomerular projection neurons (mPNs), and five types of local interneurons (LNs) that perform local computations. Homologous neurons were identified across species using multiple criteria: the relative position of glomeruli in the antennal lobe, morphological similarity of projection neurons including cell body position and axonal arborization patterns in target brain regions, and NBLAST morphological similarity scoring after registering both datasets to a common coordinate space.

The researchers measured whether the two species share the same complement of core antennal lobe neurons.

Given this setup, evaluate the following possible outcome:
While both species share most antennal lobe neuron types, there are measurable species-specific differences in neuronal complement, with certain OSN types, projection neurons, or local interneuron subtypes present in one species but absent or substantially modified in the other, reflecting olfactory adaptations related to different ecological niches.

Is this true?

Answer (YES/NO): NO